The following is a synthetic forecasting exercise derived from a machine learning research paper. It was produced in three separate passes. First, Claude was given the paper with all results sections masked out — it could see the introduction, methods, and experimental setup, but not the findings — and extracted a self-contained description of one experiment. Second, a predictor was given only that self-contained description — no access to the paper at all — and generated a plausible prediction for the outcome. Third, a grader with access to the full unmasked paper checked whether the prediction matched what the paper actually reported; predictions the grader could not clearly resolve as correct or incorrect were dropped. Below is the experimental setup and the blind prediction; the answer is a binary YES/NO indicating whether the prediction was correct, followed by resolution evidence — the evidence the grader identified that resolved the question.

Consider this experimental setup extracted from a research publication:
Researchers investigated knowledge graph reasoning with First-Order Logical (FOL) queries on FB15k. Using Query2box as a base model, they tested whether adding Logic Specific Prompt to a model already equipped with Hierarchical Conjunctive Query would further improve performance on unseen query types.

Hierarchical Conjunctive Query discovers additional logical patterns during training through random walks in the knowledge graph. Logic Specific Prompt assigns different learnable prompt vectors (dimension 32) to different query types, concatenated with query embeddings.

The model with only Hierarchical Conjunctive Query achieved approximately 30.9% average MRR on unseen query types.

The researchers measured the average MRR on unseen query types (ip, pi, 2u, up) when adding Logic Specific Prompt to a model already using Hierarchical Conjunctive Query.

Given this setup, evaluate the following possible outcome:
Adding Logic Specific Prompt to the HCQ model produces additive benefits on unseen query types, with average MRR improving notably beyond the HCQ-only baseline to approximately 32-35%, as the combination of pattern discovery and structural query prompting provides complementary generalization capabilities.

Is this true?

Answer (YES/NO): NO